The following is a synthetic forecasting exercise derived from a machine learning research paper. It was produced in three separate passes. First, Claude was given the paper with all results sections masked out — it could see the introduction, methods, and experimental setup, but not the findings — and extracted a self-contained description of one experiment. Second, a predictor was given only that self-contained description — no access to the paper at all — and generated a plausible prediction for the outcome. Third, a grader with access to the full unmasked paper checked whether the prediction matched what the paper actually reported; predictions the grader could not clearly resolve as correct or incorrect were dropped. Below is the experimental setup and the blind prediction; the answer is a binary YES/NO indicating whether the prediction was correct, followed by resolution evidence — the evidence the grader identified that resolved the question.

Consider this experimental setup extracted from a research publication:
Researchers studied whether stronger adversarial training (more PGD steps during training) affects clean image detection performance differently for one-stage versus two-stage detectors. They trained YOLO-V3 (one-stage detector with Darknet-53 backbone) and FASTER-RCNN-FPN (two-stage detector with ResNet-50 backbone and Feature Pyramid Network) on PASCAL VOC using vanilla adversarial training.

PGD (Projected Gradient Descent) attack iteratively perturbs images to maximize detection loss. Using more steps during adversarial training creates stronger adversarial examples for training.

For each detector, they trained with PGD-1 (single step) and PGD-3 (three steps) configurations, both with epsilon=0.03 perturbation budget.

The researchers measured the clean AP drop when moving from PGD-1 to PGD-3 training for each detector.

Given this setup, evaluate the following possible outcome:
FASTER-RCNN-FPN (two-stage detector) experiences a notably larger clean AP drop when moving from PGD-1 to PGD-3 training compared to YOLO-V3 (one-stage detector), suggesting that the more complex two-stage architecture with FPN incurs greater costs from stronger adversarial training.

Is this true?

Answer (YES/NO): NO